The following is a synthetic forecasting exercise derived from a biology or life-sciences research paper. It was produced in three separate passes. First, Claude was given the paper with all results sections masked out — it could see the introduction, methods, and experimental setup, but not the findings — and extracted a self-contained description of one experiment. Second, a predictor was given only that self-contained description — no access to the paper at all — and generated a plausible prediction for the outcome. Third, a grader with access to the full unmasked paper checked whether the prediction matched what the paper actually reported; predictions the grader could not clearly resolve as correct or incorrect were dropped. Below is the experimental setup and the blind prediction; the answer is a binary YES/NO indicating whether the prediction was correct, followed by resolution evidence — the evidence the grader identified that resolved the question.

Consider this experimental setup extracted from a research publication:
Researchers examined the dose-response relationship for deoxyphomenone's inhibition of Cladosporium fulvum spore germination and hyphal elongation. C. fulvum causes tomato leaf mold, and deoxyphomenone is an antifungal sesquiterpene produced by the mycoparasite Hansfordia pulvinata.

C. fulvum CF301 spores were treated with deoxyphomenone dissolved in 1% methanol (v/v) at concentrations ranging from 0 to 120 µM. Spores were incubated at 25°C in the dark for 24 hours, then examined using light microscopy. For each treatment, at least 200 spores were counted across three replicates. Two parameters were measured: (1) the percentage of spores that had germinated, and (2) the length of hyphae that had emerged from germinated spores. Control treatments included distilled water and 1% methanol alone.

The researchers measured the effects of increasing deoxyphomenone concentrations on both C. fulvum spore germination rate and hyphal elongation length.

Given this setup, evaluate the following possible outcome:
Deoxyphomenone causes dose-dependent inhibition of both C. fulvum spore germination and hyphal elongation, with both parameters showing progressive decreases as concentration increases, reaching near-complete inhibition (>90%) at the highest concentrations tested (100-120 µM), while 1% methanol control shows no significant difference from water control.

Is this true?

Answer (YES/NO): YES